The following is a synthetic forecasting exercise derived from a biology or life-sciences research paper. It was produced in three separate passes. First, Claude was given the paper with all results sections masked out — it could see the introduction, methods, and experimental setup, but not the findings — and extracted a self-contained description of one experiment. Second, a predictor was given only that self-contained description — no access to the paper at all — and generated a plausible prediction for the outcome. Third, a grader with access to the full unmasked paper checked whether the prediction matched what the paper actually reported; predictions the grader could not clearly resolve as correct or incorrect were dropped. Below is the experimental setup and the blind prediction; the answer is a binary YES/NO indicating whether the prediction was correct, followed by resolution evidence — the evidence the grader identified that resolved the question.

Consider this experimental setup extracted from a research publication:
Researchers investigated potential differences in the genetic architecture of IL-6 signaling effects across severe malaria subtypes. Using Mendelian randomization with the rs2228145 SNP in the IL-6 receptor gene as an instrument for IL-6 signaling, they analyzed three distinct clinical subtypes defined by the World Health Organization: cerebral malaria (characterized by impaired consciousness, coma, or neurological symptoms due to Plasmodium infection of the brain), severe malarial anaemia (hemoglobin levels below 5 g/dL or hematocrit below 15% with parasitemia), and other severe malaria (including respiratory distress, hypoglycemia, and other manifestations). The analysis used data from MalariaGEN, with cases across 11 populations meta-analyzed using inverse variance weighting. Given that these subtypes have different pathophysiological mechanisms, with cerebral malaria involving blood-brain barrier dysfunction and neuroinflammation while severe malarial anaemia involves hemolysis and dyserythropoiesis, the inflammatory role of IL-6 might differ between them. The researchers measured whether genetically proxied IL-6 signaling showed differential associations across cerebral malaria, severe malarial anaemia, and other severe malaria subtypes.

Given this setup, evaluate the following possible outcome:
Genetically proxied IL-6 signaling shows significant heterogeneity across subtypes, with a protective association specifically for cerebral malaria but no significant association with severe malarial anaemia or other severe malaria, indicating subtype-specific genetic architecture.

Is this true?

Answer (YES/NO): NO